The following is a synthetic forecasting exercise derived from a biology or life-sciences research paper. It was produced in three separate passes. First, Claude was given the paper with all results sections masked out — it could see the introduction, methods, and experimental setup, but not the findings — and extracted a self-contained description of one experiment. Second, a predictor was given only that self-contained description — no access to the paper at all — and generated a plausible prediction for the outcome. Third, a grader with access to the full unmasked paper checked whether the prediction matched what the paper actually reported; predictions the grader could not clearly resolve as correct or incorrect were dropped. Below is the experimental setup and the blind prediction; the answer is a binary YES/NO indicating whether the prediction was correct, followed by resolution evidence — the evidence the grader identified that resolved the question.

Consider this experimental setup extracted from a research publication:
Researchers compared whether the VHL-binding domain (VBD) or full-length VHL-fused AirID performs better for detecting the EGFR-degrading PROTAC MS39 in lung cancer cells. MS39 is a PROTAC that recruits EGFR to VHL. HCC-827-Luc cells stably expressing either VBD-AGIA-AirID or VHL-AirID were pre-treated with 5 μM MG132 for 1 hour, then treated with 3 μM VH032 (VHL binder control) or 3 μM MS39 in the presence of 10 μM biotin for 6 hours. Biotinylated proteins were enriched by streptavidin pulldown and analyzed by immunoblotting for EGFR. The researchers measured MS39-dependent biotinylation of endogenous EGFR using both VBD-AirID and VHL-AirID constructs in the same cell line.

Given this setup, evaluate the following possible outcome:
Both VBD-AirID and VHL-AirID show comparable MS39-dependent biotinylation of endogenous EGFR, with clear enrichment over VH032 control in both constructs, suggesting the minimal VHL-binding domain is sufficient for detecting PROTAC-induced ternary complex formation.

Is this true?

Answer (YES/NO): NO